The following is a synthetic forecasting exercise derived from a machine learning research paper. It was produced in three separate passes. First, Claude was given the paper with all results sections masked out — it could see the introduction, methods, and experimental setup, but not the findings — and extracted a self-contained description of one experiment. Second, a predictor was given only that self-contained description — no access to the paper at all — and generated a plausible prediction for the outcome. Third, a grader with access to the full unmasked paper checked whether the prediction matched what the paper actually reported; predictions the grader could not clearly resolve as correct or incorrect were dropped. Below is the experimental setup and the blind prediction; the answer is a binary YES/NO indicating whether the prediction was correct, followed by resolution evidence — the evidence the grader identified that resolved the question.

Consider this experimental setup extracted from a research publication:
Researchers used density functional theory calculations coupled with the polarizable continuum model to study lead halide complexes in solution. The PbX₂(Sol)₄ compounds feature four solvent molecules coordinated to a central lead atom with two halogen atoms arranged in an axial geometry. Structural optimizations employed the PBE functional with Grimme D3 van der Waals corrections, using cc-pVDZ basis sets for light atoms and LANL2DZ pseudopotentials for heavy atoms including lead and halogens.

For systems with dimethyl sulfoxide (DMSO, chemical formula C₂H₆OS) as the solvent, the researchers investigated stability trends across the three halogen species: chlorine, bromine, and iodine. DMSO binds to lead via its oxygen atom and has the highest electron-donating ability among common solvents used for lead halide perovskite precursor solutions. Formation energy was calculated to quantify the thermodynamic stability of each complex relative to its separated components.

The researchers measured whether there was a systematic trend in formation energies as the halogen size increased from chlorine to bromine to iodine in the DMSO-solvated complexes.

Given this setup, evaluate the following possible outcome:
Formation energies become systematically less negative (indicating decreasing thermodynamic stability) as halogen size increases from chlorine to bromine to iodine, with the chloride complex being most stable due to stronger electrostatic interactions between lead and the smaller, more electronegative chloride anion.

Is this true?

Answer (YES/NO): NO